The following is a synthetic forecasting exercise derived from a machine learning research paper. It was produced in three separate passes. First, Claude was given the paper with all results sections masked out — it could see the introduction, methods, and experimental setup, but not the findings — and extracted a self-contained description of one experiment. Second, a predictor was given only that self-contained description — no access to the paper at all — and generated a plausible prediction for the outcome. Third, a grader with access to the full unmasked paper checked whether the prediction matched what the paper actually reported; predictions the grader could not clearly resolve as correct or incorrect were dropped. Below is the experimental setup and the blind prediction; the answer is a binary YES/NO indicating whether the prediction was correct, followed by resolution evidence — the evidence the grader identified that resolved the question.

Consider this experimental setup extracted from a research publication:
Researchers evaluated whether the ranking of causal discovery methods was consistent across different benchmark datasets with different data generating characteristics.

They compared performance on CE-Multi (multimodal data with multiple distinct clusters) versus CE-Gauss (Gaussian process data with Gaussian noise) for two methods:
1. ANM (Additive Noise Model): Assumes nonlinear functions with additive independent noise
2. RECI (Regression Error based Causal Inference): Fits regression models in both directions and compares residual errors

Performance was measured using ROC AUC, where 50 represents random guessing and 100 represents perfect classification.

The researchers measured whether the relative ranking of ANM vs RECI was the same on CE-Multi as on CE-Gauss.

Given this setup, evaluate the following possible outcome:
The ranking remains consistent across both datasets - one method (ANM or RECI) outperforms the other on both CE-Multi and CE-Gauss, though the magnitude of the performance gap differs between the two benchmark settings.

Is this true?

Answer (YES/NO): NO